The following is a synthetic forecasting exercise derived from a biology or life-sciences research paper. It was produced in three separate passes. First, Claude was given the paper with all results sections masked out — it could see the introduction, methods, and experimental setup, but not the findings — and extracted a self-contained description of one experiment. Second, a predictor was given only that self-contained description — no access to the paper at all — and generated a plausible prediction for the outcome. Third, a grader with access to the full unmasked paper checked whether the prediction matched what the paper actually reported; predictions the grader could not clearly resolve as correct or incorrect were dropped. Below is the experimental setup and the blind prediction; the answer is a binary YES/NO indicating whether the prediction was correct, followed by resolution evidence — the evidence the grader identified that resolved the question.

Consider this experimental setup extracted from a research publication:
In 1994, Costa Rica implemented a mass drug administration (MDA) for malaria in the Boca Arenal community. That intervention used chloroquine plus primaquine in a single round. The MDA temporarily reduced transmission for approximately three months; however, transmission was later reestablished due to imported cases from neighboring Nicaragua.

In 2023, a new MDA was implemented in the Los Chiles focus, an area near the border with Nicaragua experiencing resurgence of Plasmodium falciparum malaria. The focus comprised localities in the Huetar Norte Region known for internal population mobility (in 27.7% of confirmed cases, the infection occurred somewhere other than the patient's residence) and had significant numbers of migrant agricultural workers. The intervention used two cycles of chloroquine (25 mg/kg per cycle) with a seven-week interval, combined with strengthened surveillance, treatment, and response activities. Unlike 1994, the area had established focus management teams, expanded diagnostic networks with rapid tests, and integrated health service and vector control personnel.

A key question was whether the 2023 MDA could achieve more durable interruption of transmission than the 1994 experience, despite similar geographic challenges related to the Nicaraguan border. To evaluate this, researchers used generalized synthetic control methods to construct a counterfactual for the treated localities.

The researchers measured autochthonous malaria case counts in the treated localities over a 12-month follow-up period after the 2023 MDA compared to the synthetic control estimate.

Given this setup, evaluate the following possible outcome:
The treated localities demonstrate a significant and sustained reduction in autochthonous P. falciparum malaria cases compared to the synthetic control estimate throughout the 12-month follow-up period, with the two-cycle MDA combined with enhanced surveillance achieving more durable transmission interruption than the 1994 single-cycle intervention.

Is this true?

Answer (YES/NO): YES